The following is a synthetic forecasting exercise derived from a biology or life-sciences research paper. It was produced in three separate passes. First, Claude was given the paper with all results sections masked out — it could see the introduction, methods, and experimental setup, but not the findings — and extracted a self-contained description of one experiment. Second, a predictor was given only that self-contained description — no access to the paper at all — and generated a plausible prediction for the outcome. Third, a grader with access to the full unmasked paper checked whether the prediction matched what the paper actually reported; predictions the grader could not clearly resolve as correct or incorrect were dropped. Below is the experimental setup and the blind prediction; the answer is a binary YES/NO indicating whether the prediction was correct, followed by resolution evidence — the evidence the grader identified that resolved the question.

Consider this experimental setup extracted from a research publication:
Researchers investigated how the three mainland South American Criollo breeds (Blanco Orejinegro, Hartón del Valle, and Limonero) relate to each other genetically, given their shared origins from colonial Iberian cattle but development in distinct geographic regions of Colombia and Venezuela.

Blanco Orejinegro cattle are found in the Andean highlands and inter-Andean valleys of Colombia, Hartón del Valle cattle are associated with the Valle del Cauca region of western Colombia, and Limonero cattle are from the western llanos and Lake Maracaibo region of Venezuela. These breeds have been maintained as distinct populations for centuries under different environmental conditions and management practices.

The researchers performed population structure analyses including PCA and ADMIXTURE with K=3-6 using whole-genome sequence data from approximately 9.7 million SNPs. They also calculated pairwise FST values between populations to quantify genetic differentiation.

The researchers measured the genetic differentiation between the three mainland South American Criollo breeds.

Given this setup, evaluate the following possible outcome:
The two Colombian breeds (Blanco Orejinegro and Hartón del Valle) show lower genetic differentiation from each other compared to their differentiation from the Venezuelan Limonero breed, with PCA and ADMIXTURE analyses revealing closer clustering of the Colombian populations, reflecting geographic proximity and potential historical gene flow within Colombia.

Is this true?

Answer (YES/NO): NO